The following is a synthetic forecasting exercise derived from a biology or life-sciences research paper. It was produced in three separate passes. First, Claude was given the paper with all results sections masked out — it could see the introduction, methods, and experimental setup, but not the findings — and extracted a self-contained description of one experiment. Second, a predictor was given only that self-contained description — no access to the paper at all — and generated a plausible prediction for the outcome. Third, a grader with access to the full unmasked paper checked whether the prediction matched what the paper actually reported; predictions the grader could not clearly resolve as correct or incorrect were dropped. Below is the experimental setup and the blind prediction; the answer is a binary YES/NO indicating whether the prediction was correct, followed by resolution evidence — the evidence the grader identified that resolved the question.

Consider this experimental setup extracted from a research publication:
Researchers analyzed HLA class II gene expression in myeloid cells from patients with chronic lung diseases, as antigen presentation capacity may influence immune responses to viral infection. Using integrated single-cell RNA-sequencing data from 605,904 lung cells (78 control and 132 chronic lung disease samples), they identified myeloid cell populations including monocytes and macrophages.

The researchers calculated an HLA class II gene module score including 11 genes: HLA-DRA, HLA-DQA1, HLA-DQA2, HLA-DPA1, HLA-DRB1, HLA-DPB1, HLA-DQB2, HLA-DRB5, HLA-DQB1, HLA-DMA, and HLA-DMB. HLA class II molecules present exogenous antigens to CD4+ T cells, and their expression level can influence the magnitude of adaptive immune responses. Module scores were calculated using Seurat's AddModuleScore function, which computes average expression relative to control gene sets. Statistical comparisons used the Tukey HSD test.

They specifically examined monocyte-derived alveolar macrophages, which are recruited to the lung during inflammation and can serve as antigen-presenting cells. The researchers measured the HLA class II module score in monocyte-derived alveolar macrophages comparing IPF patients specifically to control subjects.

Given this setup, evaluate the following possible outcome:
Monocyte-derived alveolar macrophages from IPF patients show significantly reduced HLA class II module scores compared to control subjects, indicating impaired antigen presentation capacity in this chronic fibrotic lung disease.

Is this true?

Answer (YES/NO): NO